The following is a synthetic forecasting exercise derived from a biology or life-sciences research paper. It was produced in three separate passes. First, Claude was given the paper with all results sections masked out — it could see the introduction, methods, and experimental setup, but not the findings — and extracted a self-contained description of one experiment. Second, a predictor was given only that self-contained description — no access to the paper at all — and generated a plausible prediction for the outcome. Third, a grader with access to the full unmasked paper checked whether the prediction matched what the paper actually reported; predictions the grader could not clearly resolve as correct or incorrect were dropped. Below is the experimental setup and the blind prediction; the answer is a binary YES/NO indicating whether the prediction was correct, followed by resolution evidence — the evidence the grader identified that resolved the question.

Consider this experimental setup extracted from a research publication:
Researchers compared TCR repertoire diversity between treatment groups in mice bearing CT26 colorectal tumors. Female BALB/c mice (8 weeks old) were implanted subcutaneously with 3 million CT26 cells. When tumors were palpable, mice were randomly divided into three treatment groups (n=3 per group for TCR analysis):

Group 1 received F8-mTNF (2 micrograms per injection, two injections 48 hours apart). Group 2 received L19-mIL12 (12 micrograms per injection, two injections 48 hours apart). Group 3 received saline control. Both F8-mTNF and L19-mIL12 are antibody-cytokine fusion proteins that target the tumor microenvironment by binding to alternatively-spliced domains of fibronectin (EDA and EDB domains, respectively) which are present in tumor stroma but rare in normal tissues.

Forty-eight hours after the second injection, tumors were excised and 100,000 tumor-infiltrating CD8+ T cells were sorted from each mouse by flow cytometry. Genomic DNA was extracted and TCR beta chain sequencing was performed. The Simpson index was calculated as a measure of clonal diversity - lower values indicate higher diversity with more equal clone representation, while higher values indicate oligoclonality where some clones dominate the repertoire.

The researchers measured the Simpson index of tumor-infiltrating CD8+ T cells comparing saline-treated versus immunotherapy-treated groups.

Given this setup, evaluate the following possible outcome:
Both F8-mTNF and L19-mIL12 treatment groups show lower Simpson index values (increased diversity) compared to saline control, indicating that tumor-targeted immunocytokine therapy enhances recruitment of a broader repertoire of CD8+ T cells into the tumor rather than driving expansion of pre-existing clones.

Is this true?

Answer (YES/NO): NO